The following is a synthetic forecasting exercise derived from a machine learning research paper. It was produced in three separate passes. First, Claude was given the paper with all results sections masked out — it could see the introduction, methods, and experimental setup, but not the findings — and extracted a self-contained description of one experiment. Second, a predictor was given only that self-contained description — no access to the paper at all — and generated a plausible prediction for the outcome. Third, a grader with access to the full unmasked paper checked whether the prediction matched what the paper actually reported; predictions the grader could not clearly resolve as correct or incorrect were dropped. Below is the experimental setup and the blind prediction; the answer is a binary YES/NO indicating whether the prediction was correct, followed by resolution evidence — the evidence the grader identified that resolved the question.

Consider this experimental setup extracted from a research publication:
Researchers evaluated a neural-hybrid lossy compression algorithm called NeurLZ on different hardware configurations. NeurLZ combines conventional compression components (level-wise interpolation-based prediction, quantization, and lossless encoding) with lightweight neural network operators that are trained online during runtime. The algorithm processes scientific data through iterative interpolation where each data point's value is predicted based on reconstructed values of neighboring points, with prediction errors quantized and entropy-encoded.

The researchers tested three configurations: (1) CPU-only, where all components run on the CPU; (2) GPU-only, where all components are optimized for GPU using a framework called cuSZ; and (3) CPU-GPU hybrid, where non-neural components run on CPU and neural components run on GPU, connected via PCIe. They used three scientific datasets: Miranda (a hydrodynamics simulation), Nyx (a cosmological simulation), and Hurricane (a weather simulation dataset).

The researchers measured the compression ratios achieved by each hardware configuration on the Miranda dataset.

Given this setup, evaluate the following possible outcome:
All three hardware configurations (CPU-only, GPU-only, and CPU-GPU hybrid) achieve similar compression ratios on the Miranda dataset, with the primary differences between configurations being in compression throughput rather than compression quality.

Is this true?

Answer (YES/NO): NO